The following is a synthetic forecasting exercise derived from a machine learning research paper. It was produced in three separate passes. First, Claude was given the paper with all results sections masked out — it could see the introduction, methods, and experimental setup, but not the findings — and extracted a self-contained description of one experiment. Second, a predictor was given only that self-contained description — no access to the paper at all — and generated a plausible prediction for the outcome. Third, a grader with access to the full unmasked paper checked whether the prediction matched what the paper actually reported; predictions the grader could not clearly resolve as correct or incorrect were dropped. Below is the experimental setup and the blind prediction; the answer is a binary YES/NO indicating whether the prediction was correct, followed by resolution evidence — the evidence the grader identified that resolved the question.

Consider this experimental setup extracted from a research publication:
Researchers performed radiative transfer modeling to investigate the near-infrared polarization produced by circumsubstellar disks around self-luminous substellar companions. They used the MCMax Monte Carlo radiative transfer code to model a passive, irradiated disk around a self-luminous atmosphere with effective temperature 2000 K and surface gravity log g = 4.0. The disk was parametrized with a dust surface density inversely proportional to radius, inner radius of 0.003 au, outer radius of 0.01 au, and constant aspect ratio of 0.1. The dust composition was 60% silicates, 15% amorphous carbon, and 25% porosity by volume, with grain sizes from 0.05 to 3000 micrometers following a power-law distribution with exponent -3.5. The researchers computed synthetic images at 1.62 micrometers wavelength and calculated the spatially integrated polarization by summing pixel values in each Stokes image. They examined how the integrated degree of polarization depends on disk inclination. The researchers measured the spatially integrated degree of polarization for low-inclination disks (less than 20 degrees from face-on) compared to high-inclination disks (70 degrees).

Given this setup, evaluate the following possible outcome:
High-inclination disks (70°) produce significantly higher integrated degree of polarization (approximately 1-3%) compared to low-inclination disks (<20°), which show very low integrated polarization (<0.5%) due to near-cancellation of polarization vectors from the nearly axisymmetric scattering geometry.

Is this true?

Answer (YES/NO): NO